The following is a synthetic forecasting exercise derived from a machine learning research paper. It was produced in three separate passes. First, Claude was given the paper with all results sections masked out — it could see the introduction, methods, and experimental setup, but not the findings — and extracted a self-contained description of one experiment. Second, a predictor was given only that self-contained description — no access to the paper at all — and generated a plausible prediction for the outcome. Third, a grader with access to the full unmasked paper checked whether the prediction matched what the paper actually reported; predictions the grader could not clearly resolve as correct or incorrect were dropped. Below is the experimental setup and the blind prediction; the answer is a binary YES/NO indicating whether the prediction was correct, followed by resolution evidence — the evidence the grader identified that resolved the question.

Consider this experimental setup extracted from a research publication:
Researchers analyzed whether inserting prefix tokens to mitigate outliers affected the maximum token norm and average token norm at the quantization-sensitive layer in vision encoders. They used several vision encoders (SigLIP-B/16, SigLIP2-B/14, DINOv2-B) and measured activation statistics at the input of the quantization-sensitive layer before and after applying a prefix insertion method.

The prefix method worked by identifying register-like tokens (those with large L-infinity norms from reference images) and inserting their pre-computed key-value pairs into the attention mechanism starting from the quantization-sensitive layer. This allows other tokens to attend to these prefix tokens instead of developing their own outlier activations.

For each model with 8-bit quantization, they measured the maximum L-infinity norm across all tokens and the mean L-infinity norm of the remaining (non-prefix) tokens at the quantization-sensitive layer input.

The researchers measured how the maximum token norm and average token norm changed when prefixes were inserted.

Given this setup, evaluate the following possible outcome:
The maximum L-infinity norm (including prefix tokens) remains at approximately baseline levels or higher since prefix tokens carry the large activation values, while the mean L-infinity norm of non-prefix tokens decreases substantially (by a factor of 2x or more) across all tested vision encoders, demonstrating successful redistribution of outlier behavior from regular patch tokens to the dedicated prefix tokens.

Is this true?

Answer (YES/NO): NO